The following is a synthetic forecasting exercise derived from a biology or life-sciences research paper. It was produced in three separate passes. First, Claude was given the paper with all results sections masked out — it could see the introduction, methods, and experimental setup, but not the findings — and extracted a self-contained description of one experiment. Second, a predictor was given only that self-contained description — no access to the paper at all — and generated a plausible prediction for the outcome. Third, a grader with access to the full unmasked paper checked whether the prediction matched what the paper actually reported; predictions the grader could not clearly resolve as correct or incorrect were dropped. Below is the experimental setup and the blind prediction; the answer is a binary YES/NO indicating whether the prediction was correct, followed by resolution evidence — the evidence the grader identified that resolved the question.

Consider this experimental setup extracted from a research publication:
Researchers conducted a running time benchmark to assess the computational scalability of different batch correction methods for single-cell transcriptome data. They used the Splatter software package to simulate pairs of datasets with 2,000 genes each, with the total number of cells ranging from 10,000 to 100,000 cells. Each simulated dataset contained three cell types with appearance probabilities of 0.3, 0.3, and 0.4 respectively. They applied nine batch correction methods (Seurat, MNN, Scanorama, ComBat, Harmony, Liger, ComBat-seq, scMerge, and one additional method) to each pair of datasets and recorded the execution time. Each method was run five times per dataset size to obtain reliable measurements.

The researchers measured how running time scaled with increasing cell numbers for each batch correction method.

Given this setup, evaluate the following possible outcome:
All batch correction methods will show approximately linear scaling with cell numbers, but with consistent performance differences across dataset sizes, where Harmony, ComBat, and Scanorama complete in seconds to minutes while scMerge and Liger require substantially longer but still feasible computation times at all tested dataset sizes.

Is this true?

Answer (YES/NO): NO